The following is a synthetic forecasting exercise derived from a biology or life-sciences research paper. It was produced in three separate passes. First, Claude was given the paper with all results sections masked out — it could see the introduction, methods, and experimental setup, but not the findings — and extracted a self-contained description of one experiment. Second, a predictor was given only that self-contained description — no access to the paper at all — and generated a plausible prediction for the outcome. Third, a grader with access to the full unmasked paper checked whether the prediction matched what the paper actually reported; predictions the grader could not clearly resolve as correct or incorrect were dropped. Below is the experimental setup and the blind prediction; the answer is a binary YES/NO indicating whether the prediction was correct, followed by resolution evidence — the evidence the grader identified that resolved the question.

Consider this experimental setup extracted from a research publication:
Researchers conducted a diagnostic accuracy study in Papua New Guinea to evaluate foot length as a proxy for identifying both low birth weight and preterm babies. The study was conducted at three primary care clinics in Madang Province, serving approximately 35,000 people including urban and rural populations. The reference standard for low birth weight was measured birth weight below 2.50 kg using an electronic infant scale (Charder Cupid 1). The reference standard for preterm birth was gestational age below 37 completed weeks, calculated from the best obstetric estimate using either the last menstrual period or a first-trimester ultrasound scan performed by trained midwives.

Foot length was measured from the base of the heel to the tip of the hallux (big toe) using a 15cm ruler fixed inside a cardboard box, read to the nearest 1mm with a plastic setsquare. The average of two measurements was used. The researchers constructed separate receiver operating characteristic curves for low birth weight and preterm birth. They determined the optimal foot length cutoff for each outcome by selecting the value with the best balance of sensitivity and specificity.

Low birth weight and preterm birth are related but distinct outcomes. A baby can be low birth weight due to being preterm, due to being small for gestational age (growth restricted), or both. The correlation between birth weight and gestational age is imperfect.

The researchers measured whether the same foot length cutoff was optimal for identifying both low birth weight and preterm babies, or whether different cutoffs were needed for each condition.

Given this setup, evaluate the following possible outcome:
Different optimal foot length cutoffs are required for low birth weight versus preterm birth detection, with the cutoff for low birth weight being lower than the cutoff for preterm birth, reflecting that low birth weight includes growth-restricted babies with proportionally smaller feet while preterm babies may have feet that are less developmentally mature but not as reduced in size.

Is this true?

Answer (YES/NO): NO